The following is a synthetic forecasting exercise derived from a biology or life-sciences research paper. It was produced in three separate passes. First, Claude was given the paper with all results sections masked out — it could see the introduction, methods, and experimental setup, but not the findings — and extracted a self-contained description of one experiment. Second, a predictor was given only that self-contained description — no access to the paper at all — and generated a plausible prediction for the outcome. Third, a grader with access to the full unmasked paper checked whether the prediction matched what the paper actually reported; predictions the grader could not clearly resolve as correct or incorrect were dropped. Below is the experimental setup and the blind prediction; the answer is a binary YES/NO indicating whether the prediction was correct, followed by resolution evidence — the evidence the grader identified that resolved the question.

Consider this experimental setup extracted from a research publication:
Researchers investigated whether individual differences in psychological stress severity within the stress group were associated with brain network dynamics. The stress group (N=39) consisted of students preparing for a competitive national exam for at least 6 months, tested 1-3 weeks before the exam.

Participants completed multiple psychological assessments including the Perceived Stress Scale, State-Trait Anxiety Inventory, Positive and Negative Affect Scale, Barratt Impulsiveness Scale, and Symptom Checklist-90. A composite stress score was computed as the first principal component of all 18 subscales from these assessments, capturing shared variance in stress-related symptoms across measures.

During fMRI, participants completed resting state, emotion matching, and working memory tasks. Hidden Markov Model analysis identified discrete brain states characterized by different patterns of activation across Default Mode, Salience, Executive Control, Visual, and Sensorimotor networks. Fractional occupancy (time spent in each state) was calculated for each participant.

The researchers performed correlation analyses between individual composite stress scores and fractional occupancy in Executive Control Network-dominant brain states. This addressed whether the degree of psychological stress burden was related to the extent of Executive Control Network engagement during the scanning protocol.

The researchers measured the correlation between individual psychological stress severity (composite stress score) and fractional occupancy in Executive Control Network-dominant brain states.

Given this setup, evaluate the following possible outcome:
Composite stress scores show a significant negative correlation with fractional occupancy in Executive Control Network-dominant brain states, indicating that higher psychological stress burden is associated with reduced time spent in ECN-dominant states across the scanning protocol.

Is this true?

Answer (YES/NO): NO